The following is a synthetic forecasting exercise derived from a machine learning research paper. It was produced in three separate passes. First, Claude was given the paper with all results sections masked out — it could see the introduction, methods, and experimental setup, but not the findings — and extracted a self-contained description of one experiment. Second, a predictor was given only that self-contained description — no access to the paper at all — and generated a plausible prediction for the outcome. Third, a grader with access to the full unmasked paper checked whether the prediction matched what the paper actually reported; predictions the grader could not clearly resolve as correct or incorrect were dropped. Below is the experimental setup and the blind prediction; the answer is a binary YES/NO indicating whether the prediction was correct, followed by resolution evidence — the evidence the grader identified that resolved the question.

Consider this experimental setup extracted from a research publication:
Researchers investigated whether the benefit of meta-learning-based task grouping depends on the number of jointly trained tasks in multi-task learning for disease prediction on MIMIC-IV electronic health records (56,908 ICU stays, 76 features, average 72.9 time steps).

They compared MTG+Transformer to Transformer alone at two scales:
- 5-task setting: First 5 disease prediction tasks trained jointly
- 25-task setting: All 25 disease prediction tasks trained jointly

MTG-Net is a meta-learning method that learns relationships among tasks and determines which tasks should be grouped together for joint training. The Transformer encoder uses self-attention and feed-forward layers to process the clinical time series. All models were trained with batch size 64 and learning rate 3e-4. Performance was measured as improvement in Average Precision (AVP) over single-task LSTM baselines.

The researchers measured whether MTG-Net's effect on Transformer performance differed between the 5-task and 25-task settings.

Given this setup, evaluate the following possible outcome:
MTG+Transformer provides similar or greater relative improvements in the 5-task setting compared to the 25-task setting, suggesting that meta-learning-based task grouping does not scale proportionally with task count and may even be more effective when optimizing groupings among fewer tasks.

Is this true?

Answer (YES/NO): NO